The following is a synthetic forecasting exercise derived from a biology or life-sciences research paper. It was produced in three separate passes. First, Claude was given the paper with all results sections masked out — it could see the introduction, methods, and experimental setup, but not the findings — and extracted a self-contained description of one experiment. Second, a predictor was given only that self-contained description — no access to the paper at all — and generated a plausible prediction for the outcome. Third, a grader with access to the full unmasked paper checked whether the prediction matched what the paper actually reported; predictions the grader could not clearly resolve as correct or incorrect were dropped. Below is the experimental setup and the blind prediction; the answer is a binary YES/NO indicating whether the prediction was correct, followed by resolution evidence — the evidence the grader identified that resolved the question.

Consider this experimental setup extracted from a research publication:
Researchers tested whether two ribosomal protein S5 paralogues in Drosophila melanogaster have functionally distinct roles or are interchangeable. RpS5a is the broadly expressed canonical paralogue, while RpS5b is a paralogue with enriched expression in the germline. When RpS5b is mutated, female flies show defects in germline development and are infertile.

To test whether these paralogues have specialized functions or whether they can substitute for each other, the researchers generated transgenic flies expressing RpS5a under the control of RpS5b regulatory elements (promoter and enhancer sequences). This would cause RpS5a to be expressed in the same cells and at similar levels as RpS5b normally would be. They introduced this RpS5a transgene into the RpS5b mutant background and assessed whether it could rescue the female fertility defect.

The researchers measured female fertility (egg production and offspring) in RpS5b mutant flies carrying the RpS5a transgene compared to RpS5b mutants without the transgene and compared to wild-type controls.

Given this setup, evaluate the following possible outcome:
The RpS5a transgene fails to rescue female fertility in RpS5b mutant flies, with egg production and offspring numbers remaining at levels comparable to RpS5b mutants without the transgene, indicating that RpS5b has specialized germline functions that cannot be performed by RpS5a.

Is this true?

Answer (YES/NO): NO